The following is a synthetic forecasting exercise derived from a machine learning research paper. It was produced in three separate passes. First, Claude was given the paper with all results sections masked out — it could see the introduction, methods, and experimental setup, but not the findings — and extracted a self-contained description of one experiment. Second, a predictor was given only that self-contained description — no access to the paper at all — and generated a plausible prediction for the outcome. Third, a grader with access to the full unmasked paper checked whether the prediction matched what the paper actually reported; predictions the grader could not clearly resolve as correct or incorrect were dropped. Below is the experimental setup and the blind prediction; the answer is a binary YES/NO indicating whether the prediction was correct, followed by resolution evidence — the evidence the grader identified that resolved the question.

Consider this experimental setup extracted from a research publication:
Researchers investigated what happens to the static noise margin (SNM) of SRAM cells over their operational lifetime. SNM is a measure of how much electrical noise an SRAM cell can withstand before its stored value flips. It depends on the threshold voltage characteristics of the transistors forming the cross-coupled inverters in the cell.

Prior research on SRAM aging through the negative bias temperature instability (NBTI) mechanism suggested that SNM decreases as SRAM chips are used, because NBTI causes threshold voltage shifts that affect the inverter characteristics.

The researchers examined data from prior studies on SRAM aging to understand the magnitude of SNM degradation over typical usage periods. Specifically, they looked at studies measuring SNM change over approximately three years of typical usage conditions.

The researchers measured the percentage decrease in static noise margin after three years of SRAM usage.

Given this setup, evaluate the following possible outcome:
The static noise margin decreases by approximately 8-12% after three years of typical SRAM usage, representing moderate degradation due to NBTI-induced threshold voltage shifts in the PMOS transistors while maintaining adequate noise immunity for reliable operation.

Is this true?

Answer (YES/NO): NO